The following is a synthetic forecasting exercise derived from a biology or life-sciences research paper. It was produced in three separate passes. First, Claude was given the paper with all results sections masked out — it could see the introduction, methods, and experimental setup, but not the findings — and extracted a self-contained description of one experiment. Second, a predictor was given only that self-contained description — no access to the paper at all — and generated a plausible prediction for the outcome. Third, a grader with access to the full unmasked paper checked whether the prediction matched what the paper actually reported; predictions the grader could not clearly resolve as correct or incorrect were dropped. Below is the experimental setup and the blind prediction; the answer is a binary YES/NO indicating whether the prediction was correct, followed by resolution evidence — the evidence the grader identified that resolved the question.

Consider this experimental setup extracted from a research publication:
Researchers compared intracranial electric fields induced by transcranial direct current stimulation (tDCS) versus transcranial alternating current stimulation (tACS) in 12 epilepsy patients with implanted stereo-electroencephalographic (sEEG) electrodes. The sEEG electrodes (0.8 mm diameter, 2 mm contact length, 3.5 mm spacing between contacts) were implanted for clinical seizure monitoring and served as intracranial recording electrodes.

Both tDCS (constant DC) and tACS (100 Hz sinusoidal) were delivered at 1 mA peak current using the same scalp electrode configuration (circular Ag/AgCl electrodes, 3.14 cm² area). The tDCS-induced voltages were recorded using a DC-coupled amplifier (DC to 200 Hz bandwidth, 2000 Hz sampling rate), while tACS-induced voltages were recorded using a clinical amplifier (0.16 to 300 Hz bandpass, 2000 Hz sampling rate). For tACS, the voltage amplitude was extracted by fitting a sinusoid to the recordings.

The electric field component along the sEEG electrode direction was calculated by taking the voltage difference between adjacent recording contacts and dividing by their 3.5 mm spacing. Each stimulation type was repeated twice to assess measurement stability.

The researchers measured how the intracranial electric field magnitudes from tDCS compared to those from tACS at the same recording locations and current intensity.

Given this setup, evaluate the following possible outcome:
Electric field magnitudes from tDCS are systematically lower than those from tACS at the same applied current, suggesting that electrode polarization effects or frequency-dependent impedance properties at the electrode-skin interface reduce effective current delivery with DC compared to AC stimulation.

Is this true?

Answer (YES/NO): NO